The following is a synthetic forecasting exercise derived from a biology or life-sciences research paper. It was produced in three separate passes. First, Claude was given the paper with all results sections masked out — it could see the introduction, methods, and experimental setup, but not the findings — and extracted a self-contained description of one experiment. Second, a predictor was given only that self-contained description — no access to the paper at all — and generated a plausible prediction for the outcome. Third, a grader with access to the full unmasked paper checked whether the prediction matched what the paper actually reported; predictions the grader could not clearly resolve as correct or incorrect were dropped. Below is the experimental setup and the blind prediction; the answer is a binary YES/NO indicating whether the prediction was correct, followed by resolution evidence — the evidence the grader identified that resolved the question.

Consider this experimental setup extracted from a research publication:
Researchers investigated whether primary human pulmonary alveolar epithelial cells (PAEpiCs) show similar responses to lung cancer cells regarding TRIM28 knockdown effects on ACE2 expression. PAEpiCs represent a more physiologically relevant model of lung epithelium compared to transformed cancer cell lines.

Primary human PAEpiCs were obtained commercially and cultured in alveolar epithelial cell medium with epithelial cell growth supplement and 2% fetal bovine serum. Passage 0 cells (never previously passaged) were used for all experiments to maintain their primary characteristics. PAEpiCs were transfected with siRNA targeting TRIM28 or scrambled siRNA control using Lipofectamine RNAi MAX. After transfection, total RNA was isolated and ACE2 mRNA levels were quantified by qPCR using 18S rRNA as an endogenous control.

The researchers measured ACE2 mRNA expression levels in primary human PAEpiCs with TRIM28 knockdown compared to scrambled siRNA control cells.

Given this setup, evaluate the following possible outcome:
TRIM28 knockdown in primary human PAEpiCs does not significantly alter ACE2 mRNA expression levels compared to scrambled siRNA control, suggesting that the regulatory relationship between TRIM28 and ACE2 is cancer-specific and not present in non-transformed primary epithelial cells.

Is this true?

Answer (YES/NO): NO